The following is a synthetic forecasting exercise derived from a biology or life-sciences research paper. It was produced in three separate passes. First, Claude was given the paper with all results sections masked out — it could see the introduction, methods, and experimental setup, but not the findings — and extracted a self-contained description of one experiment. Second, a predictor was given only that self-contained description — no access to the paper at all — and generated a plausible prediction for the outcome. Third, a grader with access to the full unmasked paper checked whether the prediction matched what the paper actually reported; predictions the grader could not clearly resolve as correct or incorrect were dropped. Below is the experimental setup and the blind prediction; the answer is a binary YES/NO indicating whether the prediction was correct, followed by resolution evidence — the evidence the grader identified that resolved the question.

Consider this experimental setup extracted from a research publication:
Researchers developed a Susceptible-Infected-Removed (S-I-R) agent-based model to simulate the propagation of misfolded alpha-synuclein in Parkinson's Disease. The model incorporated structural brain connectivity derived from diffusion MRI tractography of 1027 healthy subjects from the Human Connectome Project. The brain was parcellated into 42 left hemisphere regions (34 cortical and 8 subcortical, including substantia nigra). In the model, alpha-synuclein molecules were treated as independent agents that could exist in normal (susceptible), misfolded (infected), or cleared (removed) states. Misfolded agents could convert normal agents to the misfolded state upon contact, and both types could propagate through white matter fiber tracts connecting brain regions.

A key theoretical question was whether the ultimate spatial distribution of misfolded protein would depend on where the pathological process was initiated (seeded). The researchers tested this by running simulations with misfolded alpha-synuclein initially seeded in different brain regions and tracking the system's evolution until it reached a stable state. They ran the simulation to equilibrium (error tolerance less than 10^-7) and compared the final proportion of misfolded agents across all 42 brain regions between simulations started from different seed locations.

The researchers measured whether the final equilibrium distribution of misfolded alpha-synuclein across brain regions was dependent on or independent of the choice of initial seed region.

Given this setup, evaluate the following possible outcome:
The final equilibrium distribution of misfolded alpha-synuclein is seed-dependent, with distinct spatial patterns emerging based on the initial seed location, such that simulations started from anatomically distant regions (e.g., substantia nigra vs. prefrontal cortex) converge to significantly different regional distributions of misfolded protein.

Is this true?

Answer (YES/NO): NO